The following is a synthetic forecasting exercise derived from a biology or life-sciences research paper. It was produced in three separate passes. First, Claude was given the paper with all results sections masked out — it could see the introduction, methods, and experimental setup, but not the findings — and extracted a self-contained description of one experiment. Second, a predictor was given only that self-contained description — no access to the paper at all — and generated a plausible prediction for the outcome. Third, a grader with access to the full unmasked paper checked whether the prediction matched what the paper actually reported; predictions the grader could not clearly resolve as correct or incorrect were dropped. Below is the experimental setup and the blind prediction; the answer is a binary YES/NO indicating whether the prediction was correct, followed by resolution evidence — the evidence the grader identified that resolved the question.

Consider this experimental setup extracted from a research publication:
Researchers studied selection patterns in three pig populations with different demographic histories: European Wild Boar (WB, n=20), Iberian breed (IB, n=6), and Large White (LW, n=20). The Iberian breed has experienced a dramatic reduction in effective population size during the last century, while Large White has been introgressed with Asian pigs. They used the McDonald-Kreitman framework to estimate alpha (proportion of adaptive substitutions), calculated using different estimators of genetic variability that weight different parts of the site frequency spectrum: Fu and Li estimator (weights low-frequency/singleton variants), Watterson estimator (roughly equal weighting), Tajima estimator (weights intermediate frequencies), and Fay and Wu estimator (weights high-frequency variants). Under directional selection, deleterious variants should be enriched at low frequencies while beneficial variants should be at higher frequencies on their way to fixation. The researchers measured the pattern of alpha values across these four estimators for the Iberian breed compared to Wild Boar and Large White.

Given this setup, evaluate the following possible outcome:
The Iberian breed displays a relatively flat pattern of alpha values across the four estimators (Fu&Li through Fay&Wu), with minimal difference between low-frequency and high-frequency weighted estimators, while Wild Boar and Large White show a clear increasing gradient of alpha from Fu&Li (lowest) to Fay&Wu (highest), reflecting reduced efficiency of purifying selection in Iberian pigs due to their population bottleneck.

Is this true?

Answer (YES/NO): YES